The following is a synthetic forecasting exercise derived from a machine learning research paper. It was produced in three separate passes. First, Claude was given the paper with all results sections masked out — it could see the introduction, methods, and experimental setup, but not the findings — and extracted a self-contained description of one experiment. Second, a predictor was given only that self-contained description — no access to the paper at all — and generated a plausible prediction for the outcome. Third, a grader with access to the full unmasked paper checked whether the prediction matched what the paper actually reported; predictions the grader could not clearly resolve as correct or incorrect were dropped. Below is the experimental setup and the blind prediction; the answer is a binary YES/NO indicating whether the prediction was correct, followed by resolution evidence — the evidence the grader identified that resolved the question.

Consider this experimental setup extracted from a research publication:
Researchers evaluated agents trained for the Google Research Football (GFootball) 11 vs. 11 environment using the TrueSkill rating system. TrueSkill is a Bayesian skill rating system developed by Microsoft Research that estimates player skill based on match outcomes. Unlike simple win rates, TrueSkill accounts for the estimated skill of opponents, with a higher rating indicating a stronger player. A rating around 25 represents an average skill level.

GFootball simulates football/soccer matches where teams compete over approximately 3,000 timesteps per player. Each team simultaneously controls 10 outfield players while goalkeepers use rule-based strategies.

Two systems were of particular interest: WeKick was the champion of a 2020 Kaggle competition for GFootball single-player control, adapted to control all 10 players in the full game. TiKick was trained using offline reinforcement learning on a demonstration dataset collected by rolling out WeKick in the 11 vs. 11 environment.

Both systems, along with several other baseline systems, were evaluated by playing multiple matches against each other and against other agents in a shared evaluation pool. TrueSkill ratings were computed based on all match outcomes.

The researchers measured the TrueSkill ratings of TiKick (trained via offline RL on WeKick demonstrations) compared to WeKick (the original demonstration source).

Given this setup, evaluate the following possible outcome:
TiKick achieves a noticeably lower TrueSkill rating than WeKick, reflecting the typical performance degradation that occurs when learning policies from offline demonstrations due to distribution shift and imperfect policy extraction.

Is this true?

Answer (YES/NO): NO